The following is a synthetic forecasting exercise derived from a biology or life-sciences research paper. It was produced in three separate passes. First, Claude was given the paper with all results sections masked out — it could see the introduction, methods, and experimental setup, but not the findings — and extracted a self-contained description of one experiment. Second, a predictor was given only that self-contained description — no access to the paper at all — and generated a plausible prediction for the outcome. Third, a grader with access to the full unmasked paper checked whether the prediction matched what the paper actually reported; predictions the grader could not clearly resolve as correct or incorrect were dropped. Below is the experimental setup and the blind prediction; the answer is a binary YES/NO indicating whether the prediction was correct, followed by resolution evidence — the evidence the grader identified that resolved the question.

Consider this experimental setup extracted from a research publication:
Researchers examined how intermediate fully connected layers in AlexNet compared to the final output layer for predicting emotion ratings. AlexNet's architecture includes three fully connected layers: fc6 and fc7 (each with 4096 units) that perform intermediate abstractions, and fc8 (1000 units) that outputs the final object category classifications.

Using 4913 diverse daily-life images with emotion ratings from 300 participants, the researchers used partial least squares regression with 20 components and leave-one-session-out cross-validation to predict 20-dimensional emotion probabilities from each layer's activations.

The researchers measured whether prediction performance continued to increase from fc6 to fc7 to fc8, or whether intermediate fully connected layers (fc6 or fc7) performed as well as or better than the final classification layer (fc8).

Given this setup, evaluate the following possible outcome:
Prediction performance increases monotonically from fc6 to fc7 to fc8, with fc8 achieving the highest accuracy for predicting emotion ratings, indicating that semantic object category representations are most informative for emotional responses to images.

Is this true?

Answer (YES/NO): YES